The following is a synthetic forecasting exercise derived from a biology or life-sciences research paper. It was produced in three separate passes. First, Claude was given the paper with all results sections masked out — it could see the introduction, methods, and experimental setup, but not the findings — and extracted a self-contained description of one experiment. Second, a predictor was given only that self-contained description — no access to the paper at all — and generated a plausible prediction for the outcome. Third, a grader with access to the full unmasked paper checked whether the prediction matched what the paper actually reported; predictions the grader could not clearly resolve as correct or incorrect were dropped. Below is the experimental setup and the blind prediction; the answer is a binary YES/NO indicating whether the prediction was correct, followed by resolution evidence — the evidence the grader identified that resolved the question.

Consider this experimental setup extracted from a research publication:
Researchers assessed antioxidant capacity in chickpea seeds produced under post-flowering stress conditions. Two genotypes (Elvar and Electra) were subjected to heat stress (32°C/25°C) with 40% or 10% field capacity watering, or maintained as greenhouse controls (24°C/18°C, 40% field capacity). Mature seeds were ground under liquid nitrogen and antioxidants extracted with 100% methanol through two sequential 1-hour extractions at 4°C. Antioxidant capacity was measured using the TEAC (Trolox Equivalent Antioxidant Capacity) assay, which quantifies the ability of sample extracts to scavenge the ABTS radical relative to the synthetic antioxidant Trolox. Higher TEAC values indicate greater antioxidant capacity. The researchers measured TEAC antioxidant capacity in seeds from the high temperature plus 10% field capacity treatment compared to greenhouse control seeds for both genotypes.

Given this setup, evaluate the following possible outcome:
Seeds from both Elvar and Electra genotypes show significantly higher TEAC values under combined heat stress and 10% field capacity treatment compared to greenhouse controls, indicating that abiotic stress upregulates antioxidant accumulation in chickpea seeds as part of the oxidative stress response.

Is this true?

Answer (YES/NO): NO